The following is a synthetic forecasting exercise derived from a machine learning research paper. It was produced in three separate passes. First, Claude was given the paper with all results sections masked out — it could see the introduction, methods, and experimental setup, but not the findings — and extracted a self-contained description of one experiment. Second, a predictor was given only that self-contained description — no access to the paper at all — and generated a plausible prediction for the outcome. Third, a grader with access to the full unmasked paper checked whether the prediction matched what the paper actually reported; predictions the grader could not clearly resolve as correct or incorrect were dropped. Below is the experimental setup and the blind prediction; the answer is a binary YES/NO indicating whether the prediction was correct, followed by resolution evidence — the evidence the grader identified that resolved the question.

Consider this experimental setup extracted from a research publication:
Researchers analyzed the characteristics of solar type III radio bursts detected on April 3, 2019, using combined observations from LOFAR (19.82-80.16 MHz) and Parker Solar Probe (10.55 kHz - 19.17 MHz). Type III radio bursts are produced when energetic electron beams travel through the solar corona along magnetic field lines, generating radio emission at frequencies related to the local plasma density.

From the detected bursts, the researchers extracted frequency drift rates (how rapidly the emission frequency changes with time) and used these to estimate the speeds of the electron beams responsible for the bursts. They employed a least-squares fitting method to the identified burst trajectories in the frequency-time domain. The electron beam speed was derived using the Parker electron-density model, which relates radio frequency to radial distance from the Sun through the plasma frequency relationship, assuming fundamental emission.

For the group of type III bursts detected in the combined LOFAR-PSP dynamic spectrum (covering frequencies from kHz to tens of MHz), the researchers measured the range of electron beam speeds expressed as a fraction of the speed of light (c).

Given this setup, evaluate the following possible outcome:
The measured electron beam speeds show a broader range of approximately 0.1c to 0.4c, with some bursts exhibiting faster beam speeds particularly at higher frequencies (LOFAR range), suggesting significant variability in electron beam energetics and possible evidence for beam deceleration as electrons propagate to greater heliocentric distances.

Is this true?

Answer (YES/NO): NO